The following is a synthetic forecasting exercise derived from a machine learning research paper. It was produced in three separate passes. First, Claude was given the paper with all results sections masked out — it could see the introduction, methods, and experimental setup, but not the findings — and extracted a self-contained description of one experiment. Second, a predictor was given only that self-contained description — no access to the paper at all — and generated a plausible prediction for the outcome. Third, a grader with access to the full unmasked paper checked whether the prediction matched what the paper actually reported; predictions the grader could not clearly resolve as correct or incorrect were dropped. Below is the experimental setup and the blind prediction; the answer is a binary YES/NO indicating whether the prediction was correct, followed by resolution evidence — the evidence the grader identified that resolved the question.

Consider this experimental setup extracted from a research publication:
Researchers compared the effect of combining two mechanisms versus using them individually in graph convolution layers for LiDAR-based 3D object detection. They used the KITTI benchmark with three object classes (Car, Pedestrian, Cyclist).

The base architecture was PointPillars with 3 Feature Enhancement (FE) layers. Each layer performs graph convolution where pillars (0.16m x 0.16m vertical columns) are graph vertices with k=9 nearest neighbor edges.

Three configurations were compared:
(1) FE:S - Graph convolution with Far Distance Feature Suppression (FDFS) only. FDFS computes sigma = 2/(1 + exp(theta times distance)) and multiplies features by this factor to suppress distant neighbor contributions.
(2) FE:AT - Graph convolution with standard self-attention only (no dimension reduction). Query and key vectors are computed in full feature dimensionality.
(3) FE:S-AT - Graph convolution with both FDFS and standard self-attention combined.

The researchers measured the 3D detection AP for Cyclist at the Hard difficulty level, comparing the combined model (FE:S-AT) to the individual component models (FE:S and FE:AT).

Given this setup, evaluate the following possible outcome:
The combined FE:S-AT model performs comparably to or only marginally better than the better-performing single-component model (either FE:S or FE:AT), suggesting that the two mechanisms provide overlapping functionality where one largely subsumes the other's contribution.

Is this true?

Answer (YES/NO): NO